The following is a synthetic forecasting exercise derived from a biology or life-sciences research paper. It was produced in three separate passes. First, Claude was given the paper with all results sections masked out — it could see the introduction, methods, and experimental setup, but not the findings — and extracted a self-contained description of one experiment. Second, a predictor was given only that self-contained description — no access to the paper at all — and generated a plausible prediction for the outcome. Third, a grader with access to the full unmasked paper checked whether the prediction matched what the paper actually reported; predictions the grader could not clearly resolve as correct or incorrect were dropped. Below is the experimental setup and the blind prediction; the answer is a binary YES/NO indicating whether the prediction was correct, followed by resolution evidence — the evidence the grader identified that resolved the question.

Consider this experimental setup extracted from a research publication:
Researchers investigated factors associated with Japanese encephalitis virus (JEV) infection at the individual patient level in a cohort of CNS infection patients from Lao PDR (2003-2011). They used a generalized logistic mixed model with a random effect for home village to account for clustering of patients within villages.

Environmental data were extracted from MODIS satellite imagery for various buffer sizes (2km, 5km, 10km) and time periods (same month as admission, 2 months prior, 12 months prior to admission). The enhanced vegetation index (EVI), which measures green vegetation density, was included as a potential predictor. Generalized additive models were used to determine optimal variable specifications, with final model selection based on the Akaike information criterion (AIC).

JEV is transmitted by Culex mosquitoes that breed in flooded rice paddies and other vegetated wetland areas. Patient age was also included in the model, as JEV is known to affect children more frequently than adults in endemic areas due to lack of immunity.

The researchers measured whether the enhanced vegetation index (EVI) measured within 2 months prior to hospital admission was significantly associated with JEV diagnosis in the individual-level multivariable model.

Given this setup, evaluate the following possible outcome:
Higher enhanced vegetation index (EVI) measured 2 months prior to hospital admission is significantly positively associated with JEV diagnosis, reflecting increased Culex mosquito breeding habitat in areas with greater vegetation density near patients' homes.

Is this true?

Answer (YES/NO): NO